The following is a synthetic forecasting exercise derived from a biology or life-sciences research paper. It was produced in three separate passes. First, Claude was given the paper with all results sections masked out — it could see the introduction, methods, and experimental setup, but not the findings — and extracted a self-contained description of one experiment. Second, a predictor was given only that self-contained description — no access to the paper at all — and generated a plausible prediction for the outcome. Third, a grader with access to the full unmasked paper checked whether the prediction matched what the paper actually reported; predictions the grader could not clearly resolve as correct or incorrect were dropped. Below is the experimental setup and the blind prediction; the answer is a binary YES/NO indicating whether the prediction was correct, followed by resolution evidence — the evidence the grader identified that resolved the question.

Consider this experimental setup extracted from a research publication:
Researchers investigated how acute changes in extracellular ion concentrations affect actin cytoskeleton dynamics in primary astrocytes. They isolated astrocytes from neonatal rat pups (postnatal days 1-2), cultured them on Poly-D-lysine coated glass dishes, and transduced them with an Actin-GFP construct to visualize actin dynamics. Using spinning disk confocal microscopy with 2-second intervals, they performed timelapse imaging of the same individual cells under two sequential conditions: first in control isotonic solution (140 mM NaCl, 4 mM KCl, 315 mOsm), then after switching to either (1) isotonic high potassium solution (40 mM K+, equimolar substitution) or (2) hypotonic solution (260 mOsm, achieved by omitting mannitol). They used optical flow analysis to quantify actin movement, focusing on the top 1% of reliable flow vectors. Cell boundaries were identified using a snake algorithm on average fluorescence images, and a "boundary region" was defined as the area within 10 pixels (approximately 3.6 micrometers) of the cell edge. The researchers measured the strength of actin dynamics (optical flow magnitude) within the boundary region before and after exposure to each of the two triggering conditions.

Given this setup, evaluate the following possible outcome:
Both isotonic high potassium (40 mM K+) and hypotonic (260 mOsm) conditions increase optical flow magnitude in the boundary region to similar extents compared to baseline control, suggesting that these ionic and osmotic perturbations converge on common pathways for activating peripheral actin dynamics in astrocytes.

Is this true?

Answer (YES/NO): NO